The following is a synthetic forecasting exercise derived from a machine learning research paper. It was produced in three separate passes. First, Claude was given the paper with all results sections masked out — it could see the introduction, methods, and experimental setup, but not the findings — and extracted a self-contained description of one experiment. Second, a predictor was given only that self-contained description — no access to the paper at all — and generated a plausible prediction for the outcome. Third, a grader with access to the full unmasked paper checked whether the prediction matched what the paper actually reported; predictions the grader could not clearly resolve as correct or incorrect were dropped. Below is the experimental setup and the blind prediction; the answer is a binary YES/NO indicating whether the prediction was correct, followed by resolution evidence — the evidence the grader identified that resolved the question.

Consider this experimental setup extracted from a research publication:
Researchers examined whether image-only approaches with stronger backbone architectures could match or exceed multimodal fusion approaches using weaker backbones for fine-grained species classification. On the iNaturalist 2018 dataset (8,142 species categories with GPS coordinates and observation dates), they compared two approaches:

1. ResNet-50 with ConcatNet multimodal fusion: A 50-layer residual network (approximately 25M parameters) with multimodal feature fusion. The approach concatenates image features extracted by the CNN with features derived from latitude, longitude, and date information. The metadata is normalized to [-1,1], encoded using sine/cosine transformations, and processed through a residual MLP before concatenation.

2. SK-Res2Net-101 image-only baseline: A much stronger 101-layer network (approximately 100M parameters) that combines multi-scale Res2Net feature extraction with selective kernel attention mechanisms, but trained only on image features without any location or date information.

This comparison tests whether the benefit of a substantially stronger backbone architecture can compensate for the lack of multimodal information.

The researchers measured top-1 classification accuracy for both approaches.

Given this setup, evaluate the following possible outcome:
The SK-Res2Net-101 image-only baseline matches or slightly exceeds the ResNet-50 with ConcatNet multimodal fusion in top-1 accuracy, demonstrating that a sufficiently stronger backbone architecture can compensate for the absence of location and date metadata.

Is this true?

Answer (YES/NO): NO